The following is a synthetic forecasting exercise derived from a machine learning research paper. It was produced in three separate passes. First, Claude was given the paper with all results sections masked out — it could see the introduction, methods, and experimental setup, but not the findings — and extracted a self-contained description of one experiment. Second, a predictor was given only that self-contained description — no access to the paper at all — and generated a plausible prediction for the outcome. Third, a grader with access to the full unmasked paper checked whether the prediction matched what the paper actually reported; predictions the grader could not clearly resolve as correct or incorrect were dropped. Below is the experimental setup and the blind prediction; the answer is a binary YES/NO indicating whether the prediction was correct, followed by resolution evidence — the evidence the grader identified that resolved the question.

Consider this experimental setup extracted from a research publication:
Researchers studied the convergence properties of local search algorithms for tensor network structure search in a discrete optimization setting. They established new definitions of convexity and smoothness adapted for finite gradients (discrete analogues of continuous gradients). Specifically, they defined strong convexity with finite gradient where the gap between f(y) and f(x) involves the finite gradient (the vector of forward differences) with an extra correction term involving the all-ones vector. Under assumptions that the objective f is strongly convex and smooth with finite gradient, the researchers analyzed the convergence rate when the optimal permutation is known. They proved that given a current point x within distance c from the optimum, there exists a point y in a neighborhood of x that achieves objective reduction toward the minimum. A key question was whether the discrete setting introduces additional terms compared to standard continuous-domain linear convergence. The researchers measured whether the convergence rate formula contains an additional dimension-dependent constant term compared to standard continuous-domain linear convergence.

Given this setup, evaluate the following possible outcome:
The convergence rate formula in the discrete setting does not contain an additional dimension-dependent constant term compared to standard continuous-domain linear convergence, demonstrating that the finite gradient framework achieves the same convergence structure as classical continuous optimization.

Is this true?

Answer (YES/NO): NO